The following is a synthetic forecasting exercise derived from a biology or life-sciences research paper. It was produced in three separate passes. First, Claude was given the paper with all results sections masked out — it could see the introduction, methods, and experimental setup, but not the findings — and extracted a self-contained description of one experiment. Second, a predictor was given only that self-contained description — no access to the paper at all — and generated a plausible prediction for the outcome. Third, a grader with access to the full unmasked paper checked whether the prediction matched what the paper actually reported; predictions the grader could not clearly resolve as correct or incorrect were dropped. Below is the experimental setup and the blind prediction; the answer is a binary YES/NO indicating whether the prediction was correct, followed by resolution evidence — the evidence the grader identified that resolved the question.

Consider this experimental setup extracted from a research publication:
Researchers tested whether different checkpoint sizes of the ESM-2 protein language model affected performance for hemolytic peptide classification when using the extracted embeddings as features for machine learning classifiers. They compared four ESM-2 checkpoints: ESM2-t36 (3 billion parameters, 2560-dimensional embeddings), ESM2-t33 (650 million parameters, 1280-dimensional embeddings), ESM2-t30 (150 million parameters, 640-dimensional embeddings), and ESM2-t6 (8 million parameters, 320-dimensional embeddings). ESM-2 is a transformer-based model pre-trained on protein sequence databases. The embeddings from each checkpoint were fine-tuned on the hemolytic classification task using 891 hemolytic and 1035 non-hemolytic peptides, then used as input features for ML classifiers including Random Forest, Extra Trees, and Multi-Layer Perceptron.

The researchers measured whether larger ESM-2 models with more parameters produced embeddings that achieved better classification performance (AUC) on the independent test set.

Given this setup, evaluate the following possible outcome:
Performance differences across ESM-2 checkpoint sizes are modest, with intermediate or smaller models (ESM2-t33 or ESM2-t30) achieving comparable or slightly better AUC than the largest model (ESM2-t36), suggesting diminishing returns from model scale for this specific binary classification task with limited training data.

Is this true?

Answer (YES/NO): NO